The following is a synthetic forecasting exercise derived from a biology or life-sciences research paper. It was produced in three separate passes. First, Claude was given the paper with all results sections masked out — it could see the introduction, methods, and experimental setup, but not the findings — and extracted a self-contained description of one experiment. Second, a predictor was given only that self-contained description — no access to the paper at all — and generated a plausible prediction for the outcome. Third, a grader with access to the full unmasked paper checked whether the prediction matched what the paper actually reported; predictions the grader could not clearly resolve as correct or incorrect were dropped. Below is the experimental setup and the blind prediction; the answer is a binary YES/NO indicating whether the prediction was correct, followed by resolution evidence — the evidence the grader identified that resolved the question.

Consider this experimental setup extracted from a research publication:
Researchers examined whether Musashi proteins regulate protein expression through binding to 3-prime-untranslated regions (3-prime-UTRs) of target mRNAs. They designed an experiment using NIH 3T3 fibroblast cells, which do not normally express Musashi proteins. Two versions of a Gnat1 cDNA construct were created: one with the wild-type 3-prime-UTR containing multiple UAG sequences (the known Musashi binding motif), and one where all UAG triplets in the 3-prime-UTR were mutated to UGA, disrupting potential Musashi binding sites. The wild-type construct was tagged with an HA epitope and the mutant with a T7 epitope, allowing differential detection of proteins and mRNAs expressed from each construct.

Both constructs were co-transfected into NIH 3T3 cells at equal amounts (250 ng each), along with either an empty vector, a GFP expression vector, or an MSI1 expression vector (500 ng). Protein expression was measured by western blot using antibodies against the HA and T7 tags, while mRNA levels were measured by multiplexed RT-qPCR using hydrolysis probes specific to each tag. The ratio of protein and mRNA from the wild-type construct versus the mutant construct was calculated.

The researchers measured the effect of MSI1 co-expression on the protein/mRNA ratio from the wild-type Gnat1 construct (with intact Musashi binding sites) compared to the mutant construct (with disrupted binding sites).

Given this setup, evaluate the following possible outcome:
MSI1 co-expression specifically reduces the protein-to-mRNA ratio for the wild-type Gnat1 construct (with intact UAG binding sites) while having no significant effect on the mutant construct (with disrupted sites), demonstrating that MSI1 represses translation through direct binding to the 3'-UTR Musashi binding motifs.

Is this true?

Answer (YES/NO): NO